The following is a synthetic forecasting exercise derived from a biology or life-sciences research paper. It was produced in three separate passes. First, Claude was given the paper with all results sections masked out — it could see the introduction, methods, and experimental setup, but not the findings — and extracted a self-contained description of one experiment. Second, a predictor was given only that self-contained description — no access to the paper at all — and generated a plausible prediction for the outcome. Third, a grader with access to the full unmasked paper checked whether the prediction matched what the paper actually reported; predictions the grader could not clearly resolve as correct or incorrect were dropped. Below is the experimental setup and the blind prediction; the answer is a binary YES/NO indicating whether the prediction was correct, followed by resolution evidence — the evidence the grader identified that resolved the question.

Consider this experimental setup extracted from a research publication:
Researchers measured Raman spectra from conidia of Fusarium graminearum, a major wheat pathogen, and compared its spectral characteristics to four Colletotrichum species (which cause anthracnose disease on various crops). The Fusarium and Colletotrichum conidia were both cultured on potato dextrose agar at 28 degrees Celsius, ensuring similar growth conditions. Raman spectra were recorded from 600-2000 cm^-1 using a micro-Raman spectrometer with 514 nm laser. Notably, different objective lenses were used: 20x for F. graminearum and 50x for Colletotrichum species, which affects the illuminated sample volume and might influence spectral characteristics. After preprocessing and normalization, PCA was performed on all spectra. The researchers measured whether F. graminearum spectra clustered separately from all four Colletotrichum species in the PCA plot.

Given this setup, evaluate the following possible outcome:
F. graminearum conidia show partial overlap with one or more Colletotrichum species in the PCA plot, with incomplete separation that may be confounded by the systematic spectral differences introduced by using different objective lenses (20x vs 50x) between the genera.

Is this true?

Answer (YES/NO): YES